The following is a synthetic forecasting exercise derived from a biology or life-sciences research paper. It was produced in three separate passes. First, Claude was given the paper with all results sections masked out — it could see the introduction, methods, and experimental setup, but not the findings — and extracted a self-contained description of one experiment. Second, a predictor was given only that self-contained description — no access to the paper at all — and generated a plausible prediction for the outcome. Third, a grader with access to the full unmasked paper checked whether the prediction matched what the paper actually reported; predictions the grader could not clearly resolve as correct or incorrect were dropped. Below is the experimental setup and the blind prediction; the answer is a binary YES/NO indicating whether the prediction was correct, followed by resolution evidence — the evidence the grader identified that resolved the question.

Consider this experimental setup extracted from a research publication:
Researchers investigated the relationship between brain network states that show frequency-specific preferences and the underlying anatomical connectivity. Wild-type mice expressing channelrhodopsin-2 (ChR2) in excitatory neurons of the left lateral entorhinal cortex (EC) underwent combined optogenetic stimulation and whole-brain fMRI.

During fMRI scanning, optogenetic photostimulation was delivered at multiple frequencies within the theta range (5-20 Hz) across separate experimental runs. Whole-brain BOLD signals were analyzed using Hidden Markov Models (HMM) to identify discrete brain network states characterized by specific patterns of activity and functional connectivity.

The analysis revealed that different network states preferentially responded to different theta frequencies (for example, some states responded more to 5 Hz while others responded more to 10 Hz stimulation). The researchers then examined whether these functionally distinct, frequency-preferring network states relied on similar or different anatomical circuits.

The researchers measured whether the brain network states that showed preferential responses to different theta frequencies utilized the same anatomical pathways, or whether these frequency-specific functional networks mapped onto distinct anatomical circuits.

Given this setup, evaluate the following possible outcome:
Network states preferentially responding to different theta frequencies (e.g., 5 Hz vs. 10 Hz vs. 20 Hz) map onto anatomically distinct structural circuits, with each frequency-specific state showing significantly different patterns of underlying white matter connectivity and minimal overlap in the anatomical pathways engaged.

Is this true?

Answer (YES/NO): NO